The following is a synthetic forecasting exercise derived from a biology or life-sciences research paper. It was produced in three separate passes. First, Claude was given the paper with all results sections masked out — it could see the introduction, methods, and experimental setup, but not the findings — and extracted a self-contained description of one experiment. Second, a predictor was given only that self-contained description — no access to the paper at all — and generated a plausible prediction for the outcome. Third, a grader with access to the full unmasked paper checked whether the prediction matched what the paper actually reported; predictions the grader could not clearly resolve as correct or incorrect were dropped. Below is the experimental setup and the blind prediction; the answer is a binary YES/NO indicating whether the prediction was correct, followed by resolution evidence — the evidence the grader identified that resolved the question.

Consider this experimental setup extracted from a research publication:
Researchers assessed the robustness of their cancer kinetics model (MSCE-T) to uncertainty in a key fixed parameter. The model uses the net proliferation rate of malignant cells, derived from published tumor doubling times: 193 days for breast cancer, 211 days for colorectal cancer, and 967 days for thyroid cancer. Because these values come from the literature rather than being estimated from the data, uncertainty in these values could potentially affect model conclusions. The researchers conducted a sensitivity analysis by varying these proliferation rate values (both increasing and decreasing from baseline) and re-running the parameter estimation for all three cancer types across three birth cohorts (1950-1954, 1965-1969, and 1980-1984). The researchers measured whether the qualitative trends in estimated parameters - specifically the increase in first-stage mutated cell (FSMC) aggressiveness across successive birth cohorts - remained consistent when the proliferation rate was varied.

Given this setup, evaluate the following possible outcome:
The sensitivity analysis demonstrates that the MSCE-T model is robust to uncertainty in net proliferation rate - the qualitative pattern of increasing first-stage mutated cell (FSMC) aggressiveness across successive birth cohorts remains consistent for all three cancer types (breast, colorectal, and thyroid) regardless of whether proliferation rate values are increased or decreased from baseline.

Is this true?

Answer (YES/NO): YES